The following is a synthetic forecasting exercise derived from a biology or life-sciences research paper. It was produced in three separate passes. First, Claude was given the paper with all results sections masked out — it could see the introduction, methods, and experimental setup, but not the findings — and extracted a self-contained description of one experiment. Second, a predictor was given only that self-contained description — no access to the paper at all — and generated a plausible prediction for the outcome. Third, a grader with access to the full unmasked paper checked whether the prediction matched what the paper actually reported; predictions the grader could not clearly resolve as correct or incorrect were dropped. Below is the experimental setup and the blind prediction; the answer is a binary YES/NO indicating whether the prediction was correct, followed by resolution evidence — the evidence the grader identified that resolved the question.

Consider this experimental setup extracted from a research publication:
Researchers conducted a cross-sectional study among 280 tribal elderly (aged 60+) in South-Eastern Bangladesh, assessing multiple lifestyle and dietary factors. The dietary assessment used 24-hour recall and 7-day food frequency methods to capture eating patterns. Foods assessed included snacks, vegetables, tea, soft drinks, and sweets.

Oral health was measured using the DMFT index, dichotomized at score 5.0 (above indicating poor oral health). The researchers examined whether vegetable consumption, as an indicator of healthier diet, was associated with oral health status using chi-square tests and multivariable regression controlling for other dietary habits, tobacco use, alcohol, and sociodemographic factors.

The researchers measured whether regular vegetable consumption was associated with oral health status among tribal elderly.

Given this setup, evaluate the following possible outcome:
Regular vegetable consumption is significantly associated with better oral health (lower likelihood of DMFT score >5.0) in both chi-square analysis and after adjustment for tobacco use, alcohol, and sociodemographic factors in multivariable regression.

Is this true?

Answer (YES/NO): NO